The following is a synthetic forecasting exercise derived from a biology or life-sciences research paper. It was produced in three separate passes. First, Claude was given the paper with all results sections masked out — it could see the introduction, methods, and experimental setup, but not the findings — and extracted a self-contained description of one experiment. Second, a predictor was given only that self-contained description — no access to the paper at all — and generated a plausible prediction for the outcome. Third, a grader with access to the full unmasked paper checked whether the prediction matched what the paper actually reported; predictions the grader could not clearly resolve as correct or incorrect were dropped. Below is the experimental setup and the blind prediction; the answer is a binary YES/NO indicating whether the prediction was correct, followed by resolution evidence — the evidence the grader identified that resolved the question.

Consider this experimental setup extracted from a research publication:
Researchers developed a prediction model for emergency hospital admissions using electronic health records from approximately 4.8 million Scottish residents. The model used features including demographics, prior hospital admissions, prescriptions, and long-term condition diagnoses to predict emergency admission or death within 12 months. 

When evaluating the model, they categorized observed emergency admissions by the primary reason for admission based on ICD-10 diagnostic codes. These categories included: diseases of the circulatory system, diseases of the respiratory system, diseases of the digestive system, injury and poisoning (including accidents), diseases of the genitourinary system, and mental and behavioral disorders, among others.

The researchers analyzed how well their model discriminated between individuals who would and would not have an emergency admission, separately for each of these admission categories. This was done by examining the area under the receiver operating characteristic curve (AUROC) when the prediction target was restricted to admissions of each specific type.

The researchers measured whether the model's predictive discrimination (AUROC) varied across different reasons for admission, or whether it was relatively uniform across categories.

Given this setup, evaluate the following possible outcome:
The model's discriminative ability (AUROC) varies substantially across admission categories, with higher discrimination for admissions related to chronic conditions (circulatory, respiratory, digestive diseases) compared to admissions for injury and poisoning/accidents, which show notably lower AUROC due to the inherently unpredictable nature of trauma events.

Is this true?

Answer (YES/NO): NO